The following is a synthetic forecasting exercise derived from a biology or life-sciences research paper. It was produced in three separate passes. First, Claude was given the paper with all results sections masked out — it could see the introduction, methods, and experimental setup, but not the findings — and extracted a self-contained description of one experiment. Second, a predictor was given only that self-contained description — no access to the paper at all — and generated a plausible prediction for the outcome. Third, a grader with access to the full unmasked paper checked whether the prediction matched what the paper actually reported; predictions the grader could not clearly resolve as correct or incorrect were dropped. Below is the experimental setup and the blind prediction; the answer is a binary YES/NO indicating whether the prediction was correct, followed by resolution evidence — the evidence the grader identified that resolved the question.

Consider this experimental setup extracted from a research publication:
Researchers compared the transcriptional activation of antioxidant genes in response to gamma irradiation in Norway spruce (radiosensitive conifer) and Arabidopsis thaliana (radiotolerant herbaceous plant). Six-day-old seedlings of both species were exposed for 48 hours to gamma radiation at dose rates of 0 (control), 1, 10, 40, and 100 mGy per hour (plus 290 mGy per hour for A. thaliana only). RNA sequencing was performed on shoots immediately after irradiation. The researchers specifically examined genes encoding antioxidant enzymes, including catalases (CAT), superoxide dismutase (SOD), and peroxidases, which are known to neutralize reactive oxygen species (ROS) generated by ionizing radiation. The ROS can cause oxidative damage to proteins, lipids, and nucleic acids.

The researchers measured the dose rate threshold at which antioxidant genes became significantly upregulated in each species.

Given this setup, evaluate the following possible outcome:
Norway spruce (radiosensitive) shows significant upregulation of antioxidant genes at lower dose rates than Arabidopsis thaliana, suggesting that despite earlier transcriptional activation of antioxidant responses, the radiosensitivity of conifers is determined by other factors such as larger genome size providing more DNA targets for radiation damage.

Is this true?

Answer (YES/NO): NO